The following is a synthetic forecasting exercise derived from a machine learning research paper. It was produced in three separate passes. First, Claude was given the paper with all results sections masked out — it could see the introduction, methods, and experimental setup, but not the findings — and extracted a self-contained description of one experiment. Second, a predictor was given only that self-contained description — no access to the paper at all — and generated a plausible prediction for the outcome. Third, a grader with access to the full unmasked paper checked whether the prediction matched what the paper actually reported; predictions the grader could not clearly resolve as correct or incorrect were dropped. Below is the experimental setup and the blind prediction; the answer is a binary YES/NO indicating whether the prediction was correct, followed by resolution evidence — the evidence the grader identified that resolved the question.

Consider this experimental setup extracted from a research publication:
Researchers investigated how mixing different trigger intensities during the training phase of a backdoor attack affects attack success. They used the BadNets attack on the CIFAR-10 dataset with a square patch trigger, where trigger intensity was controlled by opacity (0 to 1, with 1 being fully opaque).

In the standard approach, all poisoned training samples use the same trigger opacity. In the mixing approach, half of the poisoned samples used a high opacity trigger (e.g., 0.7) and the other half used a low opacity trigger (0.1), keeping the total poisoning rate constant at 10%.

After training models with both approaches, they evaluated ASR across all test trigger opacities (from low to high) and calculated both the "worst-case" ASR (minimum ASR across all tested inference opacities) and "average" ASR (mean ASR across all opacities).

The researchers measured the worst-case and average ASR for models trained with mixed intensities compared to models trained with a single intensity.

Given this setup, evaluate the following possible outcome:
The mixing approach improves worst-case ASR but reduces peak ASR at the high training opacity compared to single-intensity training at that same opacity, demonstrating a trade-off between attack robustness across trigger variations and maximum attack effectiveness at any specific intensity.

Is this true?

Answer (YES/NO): NO